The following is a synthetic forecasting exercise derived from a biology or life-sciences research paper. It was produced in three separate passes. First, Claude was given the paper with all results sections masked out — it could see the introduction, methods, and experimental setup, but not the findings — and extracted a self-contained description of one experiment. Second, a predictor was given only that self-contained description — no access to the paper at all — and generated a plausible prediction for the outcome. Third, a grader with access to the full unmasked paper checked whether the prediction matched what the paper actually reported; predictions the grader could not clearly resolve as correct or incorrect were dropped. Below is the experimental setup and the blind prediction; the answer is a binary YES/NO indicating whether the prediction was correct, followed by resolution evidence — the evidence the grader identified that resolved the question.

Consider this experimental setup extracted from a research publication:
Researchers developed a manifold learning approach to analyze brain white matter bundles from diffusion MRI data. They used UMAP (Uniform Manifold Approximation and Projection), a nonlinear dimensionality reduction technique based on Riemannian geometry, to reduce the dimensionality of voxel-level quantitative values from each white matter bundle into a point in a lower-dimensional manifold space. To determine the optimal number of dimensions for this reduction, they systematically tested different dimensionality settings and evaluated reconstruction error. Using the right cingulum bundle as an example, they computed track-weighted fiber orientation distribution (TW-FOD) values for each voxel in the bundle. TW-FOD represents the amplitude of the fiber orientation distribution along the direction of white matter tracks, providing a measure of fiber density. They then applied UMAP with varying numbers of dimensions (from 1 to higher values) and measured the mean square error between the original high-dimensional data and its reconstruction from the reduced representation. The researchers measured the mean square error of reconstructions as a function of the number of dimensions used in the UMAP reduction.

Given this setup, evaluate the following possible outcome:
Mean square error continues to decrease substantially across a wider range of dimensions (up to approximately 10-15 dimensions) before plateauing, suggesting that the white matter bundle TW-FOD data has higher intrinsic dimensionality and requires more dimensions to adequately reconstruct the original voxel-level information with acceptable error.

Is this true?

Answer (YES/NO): NO